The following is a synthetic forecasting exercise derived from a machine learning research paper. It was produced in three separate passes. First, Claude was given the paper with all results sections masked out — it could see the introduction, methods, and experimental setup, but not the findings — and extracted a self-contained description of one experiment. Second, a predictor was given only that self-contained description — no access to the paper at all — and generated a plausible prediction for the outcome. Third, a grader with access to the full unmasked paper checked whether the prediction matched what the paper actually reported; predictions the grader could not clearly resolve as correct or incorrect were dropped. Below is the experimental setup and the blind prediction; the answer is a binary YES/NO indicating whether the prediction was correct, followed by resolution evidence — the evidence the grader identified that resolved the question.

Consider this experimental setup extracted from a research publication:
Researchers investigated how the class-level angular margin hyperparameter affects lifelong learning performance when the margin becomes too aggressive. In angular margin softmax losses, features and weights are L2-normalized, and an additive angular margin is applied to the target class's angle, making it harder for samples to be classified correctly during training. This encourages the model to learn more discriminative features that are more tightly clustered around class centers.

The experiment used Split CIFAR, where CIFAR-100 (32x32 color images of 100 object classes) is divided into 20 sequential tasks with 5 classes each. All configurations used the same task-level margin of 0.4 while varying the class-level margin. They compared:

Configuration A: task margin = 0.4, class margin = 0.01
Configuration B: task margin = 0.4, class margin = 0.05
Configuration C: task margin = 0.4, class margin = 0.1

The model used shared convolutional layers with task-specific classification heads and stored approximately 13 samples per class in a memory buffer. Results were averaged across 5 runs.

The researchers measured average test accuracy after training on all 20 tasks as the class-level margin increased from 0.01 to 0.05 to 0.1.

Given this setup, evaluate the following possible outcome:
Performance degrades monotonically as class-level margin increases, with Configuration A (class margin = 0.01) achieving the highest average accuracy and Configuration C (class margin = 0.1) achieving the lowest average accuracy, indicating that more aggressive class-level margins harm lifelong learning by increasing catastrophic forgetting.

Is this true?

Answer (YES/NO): YES